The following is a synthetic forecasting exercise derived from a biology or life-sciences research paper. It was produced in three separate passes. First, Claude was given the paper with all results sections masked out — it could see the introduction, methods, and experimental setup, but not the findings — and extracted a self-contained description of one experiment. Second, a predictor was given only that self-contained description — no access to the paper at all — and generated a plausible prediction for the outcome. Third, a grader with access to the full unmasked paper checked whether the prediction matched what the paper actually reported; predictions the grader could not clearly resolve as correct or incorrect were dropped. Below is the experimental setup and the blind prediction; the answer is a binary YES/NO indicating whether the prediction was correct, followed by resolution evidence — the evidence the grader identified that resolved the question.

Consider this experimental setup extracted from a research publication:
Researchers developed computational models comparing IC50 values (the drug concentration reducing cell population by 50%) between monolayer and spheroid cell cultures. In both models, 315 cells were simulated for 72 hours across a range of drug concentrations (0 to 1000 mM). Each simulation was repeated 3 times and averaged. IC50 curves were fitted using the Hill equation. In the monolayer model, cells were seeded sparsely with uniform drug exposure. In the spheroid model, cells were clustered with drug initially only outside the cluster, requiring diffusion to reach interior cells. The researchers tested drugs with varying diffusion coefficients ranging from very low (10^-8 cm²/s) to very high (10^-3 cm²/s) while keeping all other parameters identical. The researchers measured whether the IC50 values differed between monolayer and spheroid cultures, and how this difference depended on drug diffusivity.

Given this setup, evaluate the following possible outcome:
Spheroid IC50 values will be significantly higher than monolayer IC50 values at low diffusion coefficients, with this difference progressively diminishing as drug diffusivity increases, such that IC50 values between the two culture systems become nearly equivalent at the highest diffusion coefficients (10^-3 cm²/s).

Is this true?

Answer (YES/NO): NO